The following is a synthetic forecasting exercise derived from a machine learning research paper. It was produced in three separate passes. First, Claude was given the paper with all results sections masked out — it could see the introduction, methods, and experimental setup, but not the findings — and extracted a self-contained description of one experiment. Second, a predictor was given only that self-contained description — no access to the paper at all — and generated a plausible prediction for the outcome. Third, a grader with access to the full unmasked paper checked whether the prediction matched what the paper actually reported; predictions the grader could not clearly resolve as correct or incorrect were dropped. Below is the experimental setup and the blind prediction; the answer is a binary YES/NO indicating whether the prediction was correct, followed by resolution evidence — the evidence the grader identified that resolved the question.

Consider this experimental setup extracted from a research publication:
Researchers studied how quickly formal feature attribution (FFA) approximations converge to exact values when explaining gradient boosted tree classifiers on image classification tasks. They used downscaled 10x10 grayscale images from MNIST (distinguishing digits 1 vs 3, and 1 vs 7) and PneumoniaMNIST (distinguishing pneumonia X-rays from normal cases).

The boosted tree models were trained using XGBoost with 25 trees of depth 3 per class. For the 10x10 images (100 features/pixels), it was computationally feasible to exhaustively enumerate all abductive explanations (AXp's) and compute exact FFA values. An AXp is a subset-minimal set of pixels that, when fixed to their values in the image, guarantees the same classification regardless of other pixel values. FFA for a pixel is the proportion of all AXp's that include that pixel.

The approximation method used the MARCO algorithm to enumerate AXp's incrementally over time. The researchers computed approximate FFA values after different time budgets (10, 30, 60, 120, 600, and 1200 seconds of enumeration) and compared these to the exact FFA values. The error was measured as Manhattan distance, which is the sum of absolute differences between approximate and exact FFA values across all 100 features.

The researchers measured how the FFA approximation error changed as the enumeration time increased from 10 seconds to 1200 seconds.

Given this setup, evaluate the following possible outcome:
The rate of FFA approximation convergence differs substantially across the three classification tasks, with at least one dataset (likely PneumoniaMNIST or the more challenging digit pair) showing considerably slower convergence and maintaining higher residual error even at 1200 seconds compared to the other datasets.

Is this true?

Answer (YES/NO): YES